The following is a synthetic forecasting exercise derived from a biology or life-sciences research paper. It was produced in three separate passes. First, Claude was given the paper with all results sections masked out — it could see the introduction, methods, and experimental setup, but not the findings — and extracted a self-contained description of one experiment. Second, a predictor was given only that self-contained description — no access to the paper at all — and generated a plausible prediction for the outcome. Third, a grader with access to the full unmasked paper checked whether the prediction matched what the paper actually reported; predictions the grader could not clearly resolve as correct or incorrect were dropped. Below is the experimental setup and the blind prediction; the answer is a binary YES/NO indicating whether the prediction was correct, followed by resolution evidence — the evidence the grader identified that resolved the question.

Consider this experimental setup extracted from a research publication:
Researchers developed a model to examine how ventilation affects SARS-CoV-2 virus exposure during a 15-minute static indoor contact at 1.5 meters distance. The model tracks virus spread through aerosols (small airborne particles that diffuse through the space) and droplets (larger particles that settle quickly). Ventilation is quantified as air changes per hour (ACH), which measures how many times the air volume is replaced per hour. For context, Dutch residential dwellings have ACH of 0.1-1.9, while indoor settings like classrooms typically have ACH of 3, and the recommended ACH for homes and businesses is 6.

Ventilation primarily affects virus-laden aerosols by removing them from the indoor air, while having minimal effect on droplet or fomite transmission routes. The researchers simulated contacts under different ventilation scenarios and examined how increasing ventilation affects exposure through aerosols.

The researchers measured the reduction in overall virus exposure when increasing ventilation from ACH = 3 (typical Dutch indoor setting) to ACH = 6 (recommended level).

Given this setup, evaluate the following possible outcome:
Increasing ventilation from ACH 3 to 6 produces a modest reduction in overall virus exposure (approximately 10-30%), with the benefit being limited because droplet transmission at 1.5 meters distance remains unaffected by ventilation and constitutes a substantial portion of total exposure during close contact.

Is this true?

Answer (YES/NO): YES